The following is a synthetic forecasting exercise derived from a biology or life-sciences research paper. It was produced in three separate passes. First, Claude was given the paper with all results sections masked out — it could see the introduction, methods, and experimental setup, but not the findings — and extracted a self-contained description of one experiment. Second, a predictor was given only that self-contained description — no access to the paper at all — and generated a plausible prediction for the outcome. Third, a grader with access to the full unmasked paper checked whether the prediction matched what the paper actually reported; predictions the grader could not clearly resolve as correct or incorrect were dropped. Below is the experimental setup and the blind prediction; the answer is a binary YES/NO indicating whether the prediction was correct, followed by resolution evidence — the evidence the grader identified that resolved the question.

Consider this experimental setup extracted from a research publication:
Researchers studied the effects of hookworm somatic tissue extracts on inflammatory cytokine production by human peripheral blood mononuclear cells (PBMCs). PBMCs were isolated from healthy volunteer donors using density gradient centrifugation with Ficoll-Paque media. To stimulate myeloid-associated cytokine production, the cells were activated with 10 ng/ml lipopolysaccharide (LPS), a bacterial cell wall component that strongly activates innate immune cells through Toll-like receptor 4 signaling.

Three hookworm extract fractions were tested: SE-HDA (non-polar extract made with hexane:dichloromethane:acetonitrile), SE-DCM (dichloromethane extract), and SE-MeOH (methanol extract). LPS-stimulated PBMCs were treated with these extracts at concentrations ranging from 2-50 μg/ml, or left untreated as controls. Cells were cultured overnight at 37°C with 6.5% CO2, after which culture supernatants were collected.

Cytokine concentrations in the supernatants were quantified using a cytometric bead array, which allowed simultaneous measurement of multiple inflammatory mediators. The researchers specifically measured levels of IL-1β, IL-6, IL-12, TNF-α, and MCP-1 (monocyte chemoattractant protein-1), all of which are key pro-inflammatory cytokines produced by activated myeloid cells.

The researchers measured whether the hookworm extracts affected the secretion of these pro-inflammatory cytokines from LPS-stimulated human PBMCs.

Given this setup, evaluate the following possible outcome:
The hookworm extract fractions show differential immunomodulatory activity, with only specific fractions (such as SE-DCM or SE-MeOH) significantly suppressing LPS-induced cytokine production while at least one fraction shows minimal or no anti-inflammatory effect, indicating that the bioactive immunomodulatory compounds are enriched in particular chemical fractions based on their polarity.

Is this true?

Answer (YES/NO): NO